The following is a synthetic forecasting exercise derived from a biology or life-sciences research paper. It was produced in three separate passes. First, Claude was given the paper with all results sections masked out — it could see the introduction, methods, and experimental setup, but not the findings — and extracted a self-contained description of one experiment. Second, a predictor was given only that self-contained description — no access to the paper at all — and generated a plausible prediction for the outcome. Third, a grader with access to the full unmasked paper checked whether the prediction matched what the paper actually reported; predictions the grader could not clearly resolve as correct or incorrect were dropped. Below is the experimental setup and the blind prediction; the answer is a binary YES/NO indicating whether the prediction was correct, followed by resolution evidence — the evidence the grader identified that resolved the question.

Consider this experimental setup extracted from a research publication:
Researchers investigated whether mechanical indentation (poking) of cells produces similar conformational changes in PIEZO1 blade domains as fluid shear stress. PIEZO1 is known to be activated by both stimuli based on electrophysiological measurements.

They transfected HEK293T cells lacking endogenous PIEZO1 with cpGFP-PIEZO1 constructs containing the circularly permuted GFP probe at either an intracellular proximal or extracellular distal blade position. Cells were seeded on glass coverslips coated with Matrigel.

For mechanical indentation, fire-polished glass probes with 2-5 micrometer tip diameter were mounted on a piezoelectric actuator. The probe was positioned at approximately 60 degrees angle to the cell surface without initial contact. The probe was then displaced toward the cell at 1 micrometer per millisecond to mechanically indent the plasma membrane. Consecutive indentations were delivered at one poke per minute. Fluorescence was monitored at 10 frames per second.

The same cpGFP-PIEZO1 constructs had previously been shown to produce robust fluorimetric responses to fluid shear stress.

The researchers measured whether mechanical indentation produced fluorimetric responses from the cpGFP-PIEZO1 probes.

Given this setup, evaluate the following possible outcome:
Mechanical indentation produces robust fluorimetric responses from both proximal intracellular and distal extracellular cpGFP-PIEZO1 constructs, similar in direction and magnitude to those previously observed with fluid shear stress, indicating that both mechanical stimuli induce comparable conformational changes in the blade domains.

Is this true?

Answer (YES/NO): NO